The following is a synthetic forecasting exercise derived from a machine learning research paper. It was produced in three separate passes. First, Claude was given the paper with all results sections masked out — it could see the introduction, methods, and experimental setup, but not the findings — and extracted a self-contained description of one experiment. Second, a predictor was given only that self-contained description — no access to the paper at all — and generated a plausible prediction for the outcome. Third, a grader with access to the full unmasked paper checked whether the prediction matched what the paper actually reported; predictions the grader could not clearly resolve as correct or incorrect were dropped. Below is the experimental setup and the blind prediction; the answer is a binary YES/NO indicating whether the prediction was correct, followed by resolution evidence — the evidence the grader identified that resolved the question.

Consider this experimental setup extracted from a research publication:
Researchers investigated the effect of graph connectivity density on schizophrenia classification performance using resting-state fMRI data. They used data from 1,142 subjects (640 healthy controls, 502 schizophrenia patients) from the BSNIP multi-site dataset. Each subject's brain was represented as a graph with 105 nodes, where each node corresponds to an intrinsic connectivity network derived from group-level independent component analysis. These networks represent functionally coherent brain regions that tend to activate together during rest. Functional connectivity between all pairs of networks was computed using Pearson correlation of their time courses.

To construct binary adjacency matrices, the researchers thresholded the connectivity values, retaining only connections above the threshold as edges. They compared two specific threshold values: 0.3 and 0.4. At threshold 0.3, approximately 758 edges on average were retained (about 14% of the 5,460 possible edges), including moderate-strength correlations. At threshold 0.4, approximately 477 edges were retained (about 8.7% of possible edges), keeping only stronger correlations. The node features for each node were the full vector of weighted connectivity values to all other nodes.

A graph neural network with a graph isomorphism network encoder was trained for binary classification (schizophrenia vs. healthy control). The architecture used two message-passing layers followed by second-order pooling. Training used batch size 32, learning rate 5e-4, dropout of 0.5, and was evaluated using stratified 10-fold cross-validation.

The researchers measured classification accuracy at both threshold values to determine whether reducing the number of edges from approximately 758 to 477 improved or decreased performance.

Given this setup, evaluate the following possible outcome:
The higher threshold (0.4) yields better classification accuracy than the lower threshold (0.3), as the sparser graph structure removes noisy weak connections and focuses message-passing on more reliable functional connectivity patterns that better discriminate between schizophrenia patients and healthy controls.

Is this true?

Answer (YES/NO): YES